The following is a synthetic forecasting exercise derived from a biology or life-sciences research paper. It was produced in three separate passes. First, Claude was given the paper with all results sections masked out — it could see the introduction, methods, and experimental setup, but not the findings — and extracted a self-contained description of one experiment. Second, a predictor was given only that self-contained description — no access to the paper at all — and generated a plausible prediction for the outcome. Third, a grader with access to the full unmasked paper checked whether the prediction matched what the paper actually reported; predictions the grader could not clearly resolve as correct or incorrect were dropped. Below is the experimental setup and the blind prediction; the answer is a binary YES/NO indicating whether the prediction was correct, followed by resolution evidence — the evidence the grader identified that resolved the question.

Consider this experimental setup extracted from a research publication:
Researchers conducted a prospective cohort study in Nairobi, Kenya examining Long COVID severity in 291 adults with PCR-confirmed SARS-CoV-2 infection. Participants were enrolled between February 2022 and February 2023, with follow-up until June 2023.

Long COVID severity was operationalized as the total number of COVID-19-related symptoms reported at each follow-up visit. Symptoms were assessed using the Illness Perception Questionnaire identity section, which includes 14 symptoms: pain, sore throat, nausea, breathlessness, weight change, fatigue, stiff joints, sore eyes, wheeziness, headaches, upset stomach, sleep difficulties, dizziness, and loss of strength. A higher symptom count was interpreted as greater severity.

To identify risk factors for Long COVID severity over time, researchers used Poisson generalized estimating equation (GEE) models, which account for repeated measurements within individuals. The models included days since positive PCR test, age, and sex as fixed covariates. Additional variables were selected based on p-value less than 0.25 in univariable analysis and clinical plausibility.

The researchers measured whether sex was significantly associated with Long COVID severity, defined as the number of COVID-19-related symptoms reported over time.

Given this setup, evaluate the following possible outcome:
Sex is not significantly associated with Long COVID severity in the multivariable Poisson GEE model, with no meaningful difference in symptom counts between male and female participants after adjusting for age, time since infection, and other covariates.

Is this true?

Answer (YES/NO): NO